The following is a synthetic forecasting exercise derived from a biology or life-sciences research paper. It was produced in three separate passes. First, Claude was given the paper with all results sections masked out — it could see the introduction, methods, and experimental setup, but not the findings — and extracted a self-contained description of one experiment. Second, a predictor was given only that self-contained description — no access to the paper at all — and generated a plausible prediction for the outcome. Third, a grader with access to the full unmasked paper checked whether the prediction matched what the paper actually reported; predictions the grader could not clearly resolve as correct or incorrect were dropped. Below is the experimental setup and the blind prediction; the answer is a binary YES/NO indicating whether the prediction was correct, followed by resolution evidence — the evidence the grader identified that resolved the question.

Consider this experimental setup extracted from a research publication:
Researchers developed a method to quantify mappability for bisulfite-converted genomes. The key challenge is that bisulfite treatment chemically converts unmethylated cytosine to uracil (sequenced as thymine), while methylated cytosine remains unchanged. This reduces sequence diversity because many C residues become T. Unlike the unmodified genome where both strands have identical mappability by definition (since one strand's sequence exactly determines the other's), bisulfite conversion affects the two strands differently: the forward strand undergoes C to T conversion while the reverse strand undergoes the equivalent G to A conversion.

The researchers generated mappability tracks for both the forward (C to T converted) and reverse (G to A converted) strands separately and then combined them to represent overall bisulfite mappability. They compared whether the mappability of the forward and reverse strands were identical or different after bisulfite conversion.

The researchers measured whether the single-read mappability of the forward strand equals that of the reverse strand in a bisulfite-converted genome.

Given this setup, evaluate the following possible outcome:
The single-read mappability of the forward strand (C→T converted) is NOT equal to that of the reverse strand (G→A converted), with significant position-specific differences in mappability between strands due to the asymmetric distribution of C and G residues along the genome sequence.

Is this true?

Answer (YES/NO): YES